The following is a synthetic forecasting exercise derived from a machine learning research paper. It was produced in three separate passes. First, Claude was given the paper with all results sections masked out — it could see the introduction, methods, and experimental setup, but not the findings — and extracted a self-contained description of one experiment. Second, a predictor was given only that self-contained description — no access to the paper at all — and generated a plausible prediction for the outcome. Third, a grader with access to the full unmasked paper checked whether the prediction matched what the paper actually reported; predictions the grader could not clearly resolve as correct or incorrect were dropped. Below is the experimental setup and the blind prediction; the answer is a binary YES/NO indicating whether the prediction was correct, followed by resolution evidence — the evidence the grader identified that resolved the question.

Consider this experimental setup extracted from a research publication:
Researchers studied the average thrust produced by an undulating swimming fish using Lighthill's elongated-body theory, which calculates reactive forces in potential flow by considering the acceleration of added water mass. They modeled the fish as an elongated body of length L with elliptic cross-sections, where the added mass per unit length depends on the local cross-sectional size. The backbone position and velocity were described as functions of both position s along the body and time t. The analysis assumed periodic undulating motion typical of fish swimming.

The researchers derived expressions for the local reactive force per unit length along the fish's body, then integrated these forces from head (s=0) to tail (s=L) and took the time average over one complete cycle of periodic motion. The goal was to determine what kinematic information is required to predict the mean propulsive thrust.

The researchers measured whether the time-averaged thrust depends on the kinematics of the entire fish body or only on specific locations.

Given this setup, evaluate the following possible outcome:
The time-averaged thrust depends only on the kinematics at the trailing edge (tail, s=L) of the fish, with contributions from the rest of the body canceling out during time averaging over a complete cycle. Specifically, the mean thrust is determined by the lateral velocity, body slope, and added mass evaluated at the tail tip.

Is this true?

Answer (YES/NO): YES